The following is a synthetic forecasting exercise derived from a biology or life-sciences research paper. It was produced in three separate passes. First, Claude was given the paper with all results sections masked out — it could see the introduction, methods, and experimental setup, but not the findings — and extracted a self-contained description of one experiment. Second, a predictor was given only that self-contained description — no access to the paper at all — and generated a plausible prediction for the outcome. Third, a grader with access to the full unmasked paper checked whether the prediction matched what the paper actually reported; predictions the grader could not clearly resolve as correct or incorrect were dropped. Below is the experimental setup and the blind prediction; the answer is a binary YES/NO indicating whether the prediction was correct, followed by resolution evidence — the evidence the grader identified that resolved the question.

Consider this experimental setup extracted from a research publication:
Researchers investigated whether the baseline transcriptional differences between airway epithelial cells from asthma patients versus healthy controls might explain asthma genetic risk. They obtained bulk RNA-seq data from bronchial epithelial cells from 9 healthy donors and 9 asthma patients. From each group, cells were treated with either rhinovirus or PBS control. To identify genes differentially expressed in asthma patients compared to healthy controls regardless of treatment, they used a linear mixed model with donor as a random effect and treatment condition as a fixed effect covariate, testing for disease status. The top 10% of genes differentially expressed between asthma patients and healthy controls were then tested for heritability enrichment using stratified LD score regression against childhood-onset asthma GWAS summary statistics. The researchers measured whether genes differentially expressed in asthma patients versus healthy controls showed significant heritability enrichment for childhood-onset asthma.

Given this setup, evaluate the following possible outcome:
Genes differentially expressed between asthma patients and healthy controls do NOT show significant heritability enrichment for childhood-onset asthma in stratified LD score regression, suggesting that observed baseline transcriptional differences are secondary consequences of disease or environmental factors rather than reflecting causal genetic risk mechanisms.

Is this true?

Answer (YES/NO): NO